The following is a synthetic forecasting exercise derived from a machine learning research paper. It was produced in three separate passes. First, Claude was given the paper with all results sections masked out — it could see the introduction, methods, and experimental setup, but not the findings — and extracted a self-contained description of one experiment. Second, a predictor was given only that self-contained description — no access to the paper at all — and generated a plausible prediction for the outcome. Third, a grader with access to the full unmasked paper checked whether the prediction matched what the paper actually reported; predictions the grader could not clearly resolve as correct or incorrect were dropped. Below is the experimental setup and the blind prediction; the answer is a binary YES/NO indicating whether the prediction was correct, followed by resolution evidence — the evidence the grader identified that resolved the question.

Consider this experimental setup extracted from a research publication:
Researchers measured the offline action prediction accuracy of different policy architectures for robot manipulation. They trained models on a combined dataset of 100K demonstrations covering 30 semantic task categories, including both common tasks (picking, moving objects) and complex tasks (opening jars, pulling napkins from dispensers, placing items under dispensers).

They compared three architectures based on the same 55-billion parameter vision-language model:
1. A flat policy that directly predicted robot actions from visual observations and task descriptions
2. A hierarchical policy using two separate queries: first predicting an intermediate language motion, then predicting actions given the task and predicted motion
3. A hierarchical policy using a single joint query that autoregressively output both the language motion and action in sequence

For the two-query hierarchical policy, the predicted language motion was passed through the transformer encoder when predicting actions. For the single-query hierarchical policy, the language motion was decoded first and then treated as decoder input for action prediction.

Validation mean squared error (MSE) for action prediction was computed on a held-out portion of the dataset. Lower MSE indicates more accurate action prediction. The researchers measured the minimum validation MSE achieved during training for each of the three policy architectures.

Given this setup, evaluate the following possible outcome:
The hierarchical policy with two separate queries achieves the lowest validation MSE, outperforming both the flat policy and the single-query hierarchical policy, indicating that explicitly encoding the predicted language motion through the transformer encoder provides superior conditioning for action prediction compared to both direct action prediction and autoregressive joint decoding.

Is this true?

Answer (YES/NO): YES